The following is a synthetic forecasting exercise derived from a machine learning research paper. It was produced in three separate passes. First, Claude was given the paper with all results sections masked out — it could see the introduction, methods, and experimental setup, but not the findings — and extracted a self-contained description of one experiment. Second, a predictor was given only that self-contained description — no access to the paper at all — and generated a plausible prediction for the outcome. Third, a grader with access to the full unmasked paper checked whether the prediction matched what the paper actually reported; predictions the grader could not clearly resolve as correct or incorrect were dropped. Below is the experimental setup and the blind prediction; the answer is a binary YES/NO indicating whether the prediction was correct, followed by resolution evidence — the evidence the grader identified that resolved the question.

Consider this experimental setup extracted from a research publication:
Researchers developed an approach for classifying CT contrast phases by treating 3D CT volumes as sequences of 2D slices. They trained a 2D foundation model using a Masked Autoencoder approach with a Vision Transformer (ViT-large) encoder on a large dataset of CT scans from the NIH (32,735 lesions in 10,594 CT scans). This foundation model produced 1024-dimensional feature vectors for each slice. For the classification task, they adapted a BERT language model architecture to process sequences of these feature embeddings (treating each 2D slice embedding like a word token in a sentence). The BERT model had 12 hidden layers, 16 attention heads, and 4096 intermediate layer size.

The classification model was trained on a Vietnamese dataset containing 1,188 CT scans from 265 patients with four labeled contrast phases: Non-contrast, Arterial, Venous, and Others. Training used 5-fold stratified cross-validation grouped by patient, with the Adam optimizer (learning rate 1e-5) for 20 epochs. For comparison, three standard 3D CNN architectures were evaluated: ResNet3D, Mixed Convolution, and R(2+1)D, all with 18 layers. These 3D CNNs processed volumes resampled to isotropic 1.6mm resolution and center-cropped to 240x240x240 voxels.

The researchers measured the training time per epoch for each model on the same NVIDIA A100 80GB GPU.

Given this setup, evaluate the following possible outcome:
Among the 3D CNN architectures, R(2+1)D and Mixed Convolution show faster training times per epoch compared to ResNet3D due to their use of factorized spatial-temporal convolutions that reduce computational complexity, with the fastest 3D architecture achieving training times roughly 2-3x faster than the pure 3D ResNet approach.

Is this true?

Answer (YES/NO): NO